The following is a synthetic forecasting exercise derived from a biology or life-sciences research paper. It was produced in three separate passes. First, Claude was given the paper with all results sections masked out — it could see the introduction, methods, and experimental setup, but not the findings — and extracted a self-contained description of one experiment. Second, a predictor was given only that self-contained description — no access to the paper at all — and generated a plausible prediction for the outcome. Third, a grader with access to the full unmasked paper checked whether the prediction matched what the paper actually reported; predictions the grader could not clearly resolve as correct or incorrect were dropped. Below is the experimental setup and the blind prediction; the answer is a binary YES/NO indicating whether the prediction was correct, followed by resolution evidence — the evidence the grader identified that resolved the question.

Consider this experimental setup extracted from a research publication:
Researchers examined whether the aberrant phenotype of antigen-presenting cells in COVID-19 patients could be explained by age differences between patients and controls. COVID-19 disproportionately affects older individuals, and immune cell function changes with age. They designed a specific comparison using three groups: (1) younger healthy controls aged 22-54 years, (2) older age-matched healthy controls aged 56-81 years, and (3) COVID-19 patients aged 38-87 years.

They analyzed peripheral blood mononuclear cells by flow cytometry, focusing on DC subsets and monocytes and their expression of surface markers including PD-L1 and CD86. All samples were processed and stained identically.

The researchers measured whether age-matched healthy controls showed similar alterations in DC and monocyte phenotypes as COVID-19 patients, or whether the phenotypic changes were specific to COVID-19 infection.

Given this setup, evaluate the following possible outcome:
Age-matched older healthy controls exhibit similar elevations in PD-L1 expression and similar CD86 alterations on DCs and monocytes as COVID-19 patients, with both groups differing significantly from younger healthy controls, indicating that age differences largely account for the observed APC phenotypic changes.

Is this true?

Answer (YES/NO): NO